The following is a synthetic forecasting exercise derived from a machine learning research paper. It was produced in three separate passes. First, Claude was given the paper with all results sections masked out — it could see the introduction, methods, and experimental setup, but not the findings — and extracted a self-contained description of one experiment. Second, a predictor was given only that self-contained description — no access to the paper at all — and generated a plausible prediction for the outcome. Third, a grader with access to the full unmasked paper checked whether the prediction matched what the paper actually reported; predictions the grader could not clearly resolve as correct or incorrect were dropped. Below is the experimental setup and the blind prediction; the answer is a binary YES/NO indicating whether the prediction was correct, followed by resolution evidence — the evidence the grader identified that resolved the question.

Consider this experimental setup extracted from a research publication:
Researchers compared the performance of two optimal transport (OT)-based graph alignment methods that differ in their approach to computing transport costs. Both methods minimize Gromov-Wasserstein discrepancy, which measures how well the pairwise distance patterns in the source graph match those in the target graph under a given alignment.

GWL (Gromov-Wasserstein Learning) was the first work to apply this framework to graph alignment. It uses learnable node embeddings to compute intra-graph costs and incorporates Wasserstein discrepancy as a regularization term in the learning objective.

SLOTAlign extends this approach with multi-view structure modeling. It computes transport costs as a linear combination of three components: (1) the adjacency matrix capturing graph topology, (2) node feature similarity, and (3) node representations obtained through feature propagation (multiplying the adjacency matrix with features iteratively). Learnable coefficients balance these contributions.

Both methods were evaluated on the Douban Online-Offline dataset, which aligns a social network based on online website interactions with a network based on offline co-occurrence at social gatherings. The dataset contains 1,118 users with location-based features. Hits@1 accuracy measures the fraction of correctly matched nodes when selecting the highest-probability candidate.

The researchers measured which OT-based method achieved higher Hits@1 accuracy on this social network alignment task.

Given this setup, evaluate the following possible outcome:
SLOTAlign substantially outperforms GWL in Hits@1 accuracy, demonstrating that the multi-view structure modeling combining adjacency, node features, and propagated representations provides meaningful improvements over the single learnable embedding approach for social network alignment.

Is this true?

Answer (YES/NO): YES